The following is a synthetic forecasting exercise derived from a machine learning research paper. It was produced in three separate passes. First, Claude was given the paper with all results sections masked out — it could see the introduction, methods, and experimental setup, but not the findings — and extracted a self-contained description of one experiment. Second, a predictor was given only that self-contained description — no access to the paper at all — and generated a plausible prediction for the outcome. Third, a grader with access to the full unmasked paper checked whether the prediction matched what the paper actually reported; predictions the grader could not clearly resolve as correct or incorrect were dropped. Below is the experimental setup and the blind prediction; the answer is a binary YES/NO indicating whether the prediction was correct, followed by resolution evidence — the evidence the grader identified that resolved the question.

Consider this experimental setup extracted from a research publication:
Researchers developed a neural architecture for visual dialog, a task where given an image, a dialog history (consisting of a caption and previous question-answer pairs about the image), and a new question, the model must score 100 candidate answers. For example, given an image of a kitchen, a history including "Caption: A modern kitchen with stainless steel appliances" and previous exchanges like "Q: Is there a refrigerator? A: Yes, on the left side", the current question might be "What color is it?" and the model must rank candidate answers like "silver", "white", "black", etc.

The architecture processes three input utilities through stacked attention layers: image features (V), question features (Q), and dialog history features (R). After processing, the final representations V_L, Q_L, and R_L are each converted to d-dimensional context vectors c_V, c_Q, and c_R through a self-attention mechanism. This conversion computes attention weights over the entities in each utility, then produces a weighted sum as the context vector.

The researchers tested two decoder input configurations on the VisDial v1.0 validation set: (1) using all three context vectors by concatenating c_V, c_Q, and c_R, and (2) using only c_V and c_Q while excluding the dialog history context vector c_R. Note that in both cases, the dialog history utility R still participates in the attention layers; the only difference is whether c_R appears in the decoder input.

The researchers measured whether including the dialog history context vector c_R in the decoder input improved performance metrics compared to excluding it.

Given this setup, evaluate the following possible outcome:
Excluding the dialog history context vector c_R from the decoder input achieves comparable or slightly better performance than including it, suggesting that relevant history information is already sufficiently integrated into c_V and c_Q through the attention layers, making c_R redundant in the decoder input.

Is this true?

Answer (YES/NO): YES